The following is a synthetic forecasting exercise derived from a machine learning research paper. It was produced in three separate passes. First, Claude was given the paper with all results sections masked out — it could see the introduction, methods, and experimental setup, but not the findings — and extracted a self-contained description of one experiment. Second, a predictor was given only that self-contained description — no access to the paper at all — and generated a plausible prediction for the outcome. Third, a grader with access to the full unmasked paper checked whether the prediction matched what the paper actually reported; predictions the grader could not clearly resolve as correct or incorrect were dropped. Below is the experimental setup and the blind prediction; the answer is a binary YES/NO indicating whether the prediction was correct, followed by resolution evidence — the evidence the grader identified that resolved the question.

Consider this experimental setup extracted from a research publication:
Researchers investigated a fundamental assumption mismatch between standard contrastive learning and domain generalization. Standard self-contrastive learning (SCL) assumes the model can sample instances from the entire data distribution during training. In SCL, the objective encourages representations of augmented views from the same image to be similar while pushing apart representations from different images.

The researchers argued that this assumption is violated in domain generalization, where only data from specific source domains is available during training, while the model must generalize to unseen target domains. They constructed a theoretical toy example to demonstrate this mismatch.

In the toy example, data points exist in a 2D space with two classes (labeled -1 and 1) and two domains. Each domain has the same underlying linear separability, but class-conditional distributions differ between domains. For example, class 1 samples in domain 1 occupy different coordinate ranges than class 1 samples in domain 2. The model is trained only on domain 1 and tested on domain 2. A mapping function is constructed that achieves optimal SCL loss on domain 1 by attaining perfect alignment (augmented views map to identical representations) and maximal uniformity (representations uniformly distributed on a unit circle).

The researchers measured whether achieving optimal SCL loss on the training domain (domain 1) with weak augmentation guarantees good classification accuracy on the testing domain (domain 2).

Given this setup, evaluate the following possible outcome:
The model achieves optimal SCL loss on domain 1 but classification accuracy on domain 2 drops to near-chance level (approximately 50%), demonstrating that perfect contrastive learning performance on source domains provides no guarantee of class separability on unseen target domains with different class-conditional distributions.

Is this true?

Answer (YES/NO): NO